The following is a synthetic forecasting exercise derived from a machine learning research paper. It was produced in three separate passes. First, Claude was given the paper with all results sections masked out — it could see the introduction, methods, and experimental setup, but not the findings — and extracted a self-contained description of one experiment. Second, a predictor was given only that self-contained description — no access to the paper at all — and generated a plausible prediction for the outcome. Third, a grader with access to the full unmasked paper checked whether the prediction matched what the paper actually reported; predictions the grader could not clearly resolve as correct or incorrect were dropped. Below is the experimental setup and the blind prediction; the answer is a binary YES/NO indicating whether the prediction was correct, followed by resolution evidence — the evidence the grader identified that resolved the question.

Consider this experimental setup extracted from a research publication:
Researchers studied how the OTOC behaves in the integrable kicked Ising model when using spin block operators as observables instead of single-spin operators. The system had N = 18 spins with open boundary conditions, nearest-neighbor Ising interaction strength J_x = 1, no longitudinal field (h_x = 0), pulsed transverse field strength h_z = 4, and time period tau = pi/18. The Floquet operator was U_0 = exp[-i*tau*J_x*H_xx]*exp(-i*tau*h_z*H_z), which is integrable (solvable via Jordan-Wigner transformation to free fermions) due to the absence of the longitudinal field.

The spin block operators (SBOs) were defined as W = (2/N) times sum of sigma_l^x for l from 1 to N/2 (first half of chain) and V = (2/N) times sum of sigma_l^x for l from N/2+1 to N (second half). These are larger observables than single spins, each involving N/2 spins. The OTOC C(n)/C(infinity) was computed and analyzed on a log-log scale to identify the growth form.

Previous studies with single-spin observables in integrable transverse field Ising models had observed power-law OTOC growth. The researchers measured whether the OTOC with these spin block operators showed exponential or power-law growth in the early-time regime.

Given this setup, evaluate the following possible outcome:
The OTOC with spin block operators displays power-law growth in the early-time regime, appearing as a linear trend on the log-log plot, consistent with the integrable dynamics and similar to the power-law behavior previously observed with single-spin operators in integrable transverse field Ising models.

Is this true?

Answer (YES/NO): YES